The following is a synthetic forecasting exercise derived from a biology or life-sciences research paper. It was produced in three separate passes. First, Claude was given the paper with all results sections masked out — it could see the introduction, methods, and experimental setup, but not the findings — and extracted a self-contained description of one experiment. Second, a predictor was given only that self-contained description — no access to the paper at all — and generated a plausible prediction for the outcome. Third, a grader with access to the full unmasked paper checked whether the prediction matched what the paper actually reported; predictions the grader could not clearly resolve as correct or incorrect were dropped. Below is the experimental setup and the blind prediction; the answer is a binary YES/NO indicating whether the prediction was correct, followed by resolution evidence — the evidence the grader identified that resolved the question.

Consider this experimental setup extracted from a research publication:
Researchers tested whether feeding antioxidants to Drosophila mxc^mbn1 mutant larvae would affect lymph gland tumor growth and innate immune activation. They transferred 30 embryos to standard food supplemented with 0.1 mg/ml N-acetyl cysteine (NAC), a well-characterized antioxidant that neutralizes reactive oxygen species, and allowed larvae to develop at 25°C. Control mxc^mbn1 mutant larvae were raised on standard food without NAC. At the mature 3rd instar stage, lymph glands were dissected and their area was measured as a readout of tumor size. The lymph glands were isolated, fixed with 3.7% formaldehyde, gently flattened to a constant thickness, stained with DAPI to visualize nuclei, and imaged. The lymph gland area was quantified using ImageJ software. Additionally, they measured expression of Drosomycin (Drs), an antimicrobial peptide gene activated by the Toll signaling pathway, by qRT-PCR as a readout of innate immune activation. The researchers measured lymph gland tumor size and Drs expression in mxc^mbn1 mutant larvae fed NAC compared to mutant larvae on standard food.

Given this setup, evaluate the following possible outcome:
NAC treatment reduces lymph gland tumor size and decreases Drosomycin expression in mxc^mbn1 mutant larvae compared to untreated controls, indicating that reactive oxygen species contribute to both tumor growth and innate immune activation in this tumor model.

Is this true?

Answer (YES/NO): NO